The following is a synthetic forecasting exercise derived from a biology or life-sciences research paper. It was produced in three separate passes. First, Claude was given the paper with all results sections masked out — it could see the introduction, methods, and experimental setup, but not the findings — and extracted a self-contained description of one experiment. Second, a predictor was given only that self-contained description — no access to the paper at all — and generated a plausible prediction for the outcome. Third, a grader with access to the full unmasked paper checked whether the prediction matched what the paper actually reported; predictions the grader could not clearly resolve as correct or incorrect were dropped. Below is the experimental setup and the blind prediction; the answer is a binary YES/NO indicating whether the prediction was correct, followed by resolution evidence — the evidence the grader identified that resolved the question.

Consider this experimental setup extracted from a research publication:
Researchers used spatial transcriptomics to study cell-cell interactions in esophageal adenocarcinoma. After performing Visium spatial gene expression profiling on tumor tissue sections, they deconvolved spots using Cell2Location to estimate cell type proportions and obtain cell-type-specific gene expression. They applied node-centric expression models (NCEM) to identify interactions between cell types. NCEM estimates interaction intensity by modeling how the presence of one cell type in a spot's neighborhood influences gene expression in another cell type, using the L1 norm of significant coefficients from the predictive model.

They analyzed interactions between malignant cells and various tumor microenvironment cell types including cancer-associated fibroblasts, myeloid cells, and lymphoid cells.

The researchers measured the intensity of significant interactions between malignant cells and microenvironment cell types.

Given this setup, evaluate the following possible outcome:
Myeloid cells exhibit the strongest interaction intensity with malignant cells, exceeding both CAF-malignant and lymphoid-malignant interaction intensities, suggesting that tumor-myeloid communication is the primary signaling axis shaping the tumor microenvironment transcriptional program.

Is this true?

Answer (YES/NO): NO